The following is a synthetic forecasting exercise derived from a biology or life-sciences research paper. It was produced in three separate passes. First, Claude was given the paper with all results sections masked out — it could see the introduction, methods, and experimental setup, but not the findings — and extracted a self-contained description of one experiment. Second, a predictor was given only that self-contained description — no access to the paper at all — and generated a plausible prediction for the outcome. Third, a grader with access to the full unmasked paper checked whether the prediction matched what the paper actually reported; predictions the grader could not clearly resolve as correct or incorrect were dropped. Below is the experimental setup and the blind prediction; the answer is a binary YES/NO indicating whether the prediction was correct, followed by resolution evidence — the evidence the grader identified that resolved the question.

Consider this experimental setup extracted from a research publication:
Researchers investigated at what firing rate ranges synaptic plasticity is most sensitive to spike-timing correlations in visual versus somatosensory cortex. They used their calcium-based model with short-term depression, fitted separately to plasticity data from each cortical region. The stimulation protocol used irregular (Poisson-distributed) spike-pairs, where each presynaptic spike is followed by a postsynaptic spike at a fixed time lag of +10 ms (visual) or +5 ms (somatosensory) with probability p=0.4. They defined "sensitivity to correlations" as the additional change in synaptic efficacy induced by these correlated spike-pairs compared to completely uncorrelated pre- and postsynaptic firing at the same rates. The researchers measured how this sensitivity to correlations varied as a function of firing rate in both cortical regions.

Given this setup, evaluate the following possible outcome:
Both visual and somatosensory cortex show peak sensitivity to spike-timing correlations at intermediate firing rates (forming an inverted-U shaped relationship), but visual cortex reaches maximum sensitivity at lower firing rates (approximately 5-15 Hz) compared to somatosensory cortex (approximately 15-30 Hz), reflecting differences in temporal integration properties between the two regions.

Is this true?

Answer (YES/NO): NO